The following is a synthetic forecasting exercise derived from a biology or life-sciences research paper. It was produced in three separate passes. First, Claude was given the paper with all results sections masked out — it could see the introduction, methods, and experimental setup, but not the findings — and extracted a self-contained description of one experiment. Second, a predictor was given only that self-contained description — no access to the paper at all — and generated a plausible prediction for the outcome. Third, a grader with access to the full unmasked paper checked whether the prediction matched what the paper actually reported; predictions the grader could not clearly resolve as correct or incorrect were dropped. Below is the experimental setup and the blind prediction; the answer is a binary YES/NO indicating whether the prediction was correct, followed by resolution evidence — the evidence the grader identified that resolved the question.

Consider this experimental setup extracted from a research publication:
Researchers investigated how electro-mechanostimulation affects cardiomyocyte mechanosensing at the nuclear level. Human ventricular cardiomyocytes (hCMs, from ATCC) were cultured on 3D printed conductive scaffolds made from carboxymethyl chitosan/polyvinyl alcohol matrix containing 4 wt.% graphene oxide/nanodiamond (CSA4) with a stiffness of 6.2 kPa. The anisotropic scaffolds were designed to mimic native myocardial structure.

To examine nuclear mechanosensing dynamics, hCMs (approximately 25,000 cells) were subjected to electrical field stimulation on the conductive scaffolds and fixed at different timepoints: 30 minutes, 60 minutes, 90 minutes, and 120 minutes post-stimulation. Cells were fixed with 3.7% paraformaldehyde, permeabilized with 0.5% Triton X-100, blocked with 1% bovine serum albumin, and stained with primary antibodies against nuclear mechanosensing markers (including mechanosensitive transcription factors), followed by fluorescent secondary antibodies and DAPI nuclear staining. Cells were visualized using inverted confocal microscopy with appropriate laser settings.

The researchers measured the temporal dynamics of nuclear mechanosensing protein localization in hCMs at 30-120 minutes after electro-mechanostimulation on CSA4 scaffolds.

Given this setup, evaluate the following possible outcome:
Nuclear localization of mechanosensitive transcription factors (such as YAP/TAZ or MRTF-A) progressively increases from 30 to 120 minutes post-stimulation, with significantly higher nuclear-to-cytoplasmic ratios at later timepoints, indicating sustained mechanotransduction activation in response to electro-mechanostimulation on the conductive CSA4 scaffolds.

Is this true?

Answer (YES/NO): YES